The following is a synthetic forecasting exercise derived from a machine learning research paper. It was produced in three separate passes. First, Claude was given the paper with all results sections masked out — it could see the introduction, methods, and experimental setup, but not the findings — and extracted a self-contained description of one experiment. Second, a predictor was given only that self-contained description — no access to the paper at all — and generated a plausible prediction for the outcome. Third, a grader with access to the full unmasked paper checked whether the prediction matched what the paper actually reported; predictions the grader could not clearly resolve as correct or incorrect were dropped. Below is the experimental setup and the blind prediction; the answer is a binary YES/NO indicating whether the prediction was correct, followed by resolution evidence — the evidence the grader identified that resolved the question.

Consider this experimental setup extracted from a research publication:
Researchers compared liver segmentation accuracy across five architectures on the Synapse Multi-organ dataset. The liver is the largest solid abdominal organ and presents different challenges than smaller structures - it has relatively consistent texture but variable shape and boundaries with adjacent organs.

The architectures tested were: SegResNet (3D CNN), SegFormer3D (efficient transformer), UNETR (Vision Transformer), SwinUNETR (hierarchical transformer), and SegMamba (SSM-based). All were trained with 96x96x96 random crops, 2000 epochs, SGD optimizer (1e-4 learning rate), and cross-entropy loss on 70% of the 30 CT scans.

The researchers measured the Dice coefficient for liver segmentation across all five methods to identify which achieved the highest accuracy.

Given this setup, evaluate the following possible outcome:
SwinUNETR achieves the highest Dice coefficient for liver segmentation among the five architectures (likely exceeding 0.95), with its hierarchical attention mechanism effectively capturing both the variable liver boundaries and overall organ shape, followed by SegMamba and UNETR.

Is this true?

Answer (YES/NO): NO